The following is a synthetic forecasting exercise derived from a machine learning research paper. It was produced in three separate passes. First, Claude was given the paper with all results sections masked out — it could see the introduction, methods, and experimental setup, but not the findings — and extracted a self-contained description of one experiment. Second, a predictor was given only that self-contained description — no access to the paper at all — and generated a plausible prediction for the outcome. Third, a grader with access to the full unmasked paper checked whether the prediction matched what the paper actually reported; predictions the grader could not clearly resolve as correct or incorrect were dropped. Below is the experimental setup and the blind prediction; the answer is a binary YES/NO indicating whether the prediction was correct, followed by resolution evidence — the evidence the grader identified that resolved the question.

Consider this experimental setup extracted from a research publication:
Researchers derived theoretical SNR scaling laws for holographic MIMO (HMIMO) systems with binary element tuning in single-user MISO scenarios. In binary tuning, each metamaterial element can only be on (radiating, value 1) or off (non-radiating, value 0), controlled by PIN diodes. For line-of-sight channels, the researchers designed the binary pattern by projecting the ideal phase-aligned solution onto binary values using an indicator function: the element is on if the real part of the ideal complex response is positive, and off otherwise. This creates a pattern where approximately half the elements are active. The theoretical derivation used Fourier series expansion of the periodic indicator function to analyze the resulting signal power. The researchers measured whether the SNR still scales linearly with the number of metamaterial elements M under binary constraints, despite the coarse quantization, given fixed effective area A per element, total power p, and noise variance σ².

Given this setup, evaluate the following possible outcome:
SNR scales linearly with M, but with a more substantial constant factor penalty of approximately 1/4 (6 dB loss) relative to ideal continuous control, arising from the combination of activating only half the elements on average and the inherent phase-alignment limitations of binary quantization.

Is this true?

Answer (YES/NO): NO